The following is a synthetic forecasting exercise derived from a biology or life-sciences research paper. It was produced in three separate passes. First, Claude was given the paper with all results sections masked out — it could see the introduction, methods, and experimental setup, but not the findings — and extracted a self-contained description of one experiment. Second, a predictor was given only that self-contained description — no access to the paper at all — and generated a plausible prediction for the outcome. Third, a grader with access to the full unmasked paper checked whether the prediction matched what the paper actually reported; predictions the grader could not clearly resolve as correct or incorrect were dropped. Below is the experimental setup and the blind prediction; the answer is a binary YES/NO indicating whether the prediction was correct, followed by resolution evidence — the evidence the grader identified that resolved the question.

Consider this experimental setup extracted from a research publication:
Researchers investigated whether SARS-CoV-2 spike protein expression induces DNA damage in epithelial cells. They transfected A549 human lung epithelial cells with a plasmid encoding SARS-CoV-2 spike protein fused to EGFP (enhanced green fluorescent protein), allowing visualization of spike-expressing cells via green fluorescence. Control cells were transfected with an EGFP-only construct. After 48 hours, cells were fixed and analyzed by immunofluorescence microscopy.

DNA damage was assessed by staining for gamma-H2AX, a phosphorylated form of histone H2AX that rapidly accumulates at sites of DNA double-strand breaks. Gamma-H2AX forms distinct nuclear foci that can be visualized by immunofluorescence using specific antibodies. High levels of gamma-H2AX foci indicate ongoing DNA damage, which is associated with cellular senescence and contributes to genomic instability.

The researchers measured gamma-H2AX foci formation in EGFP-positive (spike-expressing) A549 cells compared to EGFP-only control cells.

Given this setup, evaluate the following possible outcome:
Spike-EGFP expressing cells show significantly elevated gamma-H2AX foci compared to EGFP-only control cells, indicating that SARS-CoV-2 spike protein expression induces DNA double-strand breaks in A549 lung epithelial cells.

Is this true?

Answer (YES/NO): YES